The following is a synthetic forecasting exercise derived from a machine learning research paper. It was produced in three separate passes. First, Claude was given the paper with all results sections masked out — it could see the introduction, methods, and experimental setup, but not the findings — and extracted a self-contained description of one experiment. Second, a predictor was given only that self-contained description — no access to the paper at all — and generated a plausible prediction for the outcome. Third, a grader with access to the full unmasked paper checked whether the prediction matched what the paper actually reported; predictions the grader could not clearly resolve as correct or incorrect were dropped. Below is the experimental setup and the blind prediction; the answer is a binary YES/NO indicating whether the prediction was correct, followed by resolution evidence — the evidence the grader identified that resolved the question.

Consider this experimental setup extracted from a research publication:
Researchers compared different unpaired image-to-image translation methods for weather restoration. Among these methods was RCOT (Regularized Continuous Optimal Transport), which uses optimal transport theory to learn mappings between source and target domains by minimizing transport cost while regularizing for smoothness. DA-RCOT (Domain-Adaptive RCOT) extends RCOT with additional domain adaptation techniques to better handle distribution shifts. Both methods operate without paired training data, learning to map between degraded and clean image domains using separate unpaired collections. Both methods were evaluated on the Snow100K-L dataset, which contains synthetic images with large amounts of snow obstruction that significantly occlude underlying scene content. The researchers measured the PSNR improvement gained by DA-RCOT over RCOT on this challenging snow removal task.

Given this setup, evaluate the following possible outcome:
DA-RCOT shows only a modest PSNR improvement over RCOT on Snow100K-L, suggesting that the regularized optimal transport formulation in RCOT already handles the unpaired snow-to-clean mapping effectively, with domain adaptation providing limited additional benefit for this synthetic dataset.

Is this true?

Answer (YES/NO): YES